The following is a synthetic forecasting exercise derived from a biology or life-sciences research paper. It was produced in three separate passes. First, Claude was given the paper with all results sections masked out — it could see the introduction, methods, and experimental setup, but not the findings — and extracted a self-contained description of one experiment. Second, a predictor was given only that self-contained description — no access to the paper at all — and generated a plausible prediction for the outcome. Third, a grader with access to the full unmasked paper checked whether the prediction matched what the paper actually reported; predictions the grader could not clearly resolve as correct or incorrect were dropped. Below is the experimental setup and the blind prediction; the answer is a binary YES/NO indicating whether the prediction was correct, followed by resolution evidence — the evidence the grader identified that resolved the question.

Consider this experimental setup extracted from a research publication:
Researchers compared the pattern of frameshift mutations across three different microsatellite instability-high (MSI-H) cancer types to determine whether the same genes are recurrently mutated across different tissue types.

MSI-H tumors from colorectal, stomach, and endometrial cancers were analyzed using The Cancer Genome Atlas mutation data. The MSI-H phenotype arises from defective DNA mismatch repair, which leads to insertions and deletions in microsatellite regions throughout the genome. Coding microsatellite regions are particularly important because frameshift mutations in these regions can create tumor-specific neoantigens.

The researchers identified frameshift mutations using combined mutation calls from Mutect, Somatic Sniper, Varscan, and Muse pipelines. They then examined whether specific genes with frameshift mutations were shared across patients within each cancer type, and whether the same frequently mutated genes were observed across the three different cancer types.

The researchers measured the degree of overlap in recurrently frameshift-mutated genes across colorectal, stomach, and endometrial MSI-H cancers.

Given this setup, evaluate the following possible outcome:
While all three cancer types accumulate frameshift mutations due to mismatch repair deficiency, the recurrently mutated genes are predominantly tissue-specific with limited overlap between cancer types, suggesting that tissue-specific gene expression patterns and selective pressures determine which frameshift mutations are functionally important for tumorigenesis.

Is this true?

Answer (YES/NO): NO